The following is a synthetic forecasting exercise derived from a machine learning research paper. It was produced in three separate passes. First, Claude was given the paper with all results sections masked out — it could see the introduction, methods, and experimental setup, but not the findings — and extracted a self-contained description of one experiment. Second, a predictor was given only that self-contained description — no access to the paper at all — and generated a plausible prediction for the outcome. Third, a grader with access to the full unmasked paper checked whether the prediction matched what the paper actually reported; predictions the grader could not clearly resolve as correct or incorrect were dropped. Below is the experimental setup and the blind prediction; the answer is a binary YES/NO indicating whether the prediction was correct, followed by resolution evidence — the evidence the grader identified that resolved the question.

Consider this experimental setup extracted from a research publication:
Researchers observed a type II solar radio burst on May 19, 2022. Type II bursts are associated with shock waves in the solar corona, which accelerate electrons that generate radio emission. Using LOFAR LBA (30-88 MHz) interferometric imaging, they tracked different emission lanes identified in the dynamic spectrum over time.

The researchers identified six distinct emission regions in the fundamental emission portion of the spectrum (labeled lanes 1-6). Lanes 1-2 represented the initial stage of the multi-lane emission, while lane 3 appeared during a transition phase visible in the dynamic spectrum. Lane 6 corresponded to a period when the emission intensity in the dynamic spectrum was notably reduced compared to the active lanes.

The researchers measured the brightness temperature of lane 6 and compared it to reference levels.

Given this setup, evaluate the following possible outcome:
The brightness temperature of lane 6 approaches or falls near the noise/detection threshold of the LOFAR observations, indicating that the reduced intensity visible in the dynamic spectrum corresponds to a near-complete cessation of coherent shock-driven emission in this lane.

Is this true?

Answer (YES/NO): NO